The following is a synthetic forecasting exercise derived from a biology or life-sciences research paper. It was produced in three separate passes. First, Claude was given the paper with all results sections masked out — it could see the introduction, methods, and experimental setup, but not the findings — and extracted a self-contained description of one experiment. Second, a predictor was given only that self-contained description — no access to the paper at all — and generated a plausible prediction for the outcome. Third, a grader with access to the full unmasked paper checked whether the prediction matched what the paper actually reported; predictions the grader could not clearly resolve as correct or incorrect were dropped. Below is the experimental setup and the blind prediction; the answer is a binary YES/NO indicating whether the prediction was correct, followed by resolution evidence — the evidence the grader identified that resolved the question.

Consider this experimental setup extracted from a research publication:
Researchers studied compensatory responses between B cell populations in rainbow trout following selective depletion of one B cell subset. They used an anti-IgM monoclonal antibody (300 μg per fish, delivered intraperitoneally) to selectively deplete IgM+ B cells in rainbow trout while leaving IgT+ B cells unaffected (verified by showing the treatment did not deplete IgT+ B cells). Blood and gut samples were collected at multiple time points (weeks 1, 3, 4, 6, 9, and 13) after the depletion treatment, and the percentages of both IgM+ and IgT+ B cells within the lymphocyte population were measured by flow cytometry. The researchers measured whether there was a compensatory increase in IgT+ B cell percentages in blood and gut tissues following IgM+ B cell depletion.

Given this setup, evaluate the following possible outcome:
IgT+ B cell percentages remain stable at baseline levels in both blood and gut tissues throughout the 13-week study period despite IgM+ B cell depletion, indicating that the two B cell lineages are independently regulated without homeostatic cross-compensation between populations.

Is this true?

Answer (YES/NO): NO